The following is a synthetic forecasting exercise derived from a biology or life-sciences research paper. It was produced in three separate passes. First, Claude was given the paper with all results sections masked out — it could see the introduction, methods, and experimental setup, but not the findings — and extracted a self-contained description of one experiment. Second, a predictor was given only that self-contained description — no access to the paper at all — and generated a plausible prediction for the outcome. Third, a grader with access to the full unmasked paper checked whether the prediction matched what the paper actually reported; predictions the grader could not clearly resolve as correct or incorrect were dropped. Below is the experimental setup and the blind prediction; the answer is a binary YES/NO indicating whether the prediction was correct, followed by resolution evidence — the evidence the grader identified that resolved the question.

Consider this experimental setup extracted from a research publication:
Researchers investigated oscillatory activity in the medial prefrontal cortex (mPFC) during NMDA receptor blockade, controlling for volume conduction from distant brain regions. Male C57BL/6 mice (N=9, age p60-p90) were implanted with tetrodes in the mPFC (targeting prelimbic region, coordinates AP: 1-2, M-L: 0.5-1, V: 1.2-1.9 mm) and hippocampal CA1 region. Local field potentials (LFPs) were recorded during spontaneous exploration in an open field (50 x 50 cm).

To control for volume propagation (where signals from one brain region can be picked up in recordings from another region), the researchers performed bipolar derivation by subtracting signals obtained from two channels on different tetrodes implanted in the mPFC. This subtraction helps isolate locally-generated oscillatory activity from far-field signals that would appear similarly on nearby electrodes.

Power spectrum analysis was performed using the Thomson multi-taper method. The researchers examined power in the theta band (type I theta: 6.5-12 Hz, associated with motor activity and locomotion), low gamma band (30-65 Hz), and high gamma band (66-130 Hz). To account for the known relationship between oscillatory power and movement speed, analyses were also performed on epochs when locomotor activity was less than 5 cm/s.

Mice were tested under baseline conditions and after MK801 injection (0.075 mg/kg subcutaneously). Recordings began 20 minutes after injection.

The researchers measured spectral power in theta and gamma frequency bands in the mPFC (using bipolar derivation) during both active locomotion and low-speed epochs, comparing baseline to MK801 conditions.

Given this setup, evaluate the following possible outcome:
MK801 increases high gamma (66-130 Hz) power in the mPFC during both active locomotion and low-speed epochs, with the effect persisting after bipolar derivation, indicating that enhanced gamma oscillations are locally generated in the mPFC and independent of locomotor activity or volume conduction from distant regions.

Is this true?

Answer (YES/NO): NO